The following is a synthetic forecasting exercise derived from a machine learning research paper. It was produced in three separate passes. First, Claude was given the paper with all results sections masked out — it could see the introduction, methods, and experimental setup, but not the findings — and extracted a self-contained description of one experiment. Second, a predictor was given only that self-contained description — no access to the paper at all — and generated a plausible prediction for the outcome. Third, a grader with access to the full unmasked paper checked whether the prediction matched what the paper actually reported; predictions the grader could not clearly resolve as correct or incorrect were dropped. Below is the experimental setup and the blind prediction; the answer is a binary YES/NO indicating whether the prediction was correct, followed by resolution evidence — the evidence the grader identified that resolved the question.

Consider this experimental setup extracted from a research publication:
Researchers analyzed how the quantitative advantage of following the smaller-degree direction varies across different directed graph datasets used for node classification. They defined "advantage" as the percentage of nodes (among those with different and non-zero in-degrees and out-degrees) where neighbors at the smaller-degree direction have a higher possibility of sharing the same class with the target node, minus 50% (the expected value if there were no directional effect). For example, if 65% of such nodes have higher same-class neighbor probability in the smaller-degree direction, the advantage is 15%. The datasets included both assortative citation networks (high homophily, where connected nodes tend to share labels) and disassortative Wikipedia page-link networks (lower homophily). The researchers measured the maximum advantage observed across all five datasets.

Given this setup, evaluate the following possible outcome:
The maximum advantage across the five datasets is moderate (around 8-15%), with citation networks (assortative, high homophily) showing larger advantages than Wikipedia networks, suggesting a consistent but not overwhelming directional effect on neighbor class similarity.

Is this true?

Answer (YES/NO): NO